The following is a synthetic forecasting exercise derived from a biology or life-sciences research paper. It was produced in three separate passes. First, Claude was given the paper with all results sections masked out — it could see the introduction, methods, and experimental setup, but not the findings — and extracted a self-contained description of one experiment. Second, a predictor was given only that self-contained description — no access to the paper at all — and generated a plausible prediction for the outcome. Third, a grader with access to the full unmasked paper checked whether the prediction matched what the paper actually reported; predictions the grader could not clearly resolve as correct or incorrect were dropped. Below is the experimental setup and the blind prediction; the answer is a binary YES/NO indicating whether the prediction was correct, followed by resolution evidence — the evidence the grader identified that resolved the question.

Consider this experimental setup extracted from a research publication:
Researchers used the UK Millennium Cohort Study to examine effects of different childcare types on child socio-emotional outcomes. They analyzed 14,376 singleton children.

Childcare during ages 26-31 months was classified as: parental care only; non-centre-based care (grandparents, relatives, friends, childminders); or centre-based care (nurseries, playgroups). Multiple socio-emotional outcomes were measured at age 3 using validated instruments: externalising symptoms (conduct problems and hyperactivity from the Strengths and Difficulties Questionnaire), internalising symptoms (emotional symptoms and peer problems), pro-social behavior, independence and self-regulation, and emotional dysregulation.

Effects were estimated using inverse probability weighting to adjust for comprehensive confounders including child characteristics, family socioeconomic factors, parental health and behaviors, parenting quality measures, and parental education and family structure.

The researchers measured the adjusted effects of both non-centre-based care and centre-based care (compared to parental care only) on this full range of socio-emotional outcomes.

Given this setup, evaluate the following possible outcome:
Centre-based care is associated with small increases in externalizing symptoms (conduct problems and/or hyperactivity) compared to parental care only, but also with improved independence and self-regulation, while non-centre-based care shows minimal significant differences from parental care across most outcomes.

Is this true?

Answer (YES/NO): NO